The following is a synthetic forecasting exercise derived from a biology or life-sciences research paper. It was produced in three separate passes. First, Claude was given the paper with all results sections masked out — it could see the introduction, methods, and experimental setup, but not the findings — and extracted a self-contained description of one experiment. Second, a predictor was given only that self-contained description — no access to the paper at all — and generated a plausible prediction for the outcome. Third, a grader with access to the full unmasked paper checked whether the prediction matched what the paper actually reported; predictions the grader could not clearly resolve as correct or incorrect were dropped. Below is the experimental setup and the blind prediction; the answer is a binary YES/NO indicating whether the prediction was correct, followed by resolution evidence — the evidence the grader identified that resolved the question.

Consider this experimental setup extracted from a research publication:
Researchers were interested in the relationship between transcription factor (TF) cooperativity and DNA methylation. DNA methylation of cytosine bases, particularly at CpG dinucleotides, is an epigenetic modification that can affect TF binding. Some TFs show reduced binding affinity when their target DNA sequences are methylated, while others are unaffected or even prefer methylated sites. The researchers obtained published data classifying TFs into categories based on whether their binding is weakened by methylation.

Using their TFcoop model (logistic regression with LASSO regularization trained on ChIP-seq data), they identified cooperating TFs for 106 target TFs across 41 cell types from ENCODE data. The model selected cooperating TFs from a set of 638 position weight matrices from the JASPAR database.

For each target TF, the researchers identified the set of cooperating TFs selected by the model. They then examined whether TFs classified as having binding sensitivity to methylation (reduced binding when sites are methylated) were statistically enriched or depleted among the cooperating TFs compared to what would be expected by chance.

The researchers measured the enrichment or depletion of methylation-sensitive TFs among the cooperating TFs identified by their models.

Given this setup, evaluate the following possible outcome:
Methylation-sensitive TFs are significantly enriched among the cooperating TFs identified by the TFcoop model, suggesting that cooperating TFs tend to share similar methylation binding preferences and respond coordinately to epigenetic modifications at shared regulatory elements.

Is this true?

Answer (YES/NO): YES